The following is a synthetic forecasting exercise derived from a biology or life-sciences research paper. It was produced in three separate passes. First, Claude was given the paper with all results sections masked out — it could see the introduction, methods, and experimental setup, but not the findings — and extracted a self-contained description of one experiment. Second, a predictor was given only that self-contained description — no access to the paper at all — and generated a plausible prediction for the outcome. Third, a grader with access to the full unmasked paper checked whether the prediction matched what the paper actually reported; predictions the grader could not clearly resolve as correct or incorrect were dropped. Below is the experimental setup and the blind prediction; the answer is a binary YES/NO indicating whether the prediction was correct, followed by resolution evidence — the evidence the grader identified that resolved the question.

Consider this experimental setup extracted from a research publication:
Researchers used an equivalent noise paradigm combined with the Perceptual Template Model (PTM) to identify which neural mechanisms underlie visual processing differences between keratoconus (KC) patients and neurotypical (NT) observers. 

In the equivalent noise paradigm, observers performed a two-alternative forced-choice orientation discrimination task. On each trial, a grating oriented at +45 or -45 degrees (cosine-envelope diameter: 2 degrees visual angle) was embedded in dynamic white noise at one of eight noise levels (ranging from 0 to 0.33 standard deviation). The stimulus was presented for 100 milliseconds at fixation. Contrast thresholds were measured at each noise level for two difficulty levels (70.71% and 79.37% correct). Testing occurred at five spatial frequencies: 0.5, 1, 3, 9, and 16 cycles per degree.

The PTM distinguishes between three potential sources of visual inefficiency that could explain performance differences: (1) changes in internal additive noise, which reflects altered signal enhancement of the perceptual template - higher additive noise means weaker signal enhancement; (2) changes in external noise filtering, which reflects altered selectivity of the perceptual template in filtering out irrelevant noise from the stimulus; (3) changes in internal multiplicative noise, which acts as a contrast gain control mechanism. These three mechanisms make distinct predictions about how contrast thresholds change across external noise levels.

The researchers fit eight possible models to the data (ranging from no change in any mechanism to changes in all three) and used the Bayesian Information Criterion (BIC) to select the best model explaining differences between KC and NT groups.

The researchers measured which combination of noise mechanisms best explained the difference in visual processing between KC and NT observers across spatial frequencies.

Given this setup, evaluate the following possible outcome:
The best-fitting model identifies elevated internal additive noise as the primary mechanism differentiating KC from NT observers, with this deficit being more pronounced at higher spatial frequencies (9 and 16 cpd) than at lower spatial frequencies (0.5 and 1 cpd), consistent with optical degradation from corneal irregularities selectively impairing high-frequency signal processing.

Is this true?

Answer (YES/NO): NO